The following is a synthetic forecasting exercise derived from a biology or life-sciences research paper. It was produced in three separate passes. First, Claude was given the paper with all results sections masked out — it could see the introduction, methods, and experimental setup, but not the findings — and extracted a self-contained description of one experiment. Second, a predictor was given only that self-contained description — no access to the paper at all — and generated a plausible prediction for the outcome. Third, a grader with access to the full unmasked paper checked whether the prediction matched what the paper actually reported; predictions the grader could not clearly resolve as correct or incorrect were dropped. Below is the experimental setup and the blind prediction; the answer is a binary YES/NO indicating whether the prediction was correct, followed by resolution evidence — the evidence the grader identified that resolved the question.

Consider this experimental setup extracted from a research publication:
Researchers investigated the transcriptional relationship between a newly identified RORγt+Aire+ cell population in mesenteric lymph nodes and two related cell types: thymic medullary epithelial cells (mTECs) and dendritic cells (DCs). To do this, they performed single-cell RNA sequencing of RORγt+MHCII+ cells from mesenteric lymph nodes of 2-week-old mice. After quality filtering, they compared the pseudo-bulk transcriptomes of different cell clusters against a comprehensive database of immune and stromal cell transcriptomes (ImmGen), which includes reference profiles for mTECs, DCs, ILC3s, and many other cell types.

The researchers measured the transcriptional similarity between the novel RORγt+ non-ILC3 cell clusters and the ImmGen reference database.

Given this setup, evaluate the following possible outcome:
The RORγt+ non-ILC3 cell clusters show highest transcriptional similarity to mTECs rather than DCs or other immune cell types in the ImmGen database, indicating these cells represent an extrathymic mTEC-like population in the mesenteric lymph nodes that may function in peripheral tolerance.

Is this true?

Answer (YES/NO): NO